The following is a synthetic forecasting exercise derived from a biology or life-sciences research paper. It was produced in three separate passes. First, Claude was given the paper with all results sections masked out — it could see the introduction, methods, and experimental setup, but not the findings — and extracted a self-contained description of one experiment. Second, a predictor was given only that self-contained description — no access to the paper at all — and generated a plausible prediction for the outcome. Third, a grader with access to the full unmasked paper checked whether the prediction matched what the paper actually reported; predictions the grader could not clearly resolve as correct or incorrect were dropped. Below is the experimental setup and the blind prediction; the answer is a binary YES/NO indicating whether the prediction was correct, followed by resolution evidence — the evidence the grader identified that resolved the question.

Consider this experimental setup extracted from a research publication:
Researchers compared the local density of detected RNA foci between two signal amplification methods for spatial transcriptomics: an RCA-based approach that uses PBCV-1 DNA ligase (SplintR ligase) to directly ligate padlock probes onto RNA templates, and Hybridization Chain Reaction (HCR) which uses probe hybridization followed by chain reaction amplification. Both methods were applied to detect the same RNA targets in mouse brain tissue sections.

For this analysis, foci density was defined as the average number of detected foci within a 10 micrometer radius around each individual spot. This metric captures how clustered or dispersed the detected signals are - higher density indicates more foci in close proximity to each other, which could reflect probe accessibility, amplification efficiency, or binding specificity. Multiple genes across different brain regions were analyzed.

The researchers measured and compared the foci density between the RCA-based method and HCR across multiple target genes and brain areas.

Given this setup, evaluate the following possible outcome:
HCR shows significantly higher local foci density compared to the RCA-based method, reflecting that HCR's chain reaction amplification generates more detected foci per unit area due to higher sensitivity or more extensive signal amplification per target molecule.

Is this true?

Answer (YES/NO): NO